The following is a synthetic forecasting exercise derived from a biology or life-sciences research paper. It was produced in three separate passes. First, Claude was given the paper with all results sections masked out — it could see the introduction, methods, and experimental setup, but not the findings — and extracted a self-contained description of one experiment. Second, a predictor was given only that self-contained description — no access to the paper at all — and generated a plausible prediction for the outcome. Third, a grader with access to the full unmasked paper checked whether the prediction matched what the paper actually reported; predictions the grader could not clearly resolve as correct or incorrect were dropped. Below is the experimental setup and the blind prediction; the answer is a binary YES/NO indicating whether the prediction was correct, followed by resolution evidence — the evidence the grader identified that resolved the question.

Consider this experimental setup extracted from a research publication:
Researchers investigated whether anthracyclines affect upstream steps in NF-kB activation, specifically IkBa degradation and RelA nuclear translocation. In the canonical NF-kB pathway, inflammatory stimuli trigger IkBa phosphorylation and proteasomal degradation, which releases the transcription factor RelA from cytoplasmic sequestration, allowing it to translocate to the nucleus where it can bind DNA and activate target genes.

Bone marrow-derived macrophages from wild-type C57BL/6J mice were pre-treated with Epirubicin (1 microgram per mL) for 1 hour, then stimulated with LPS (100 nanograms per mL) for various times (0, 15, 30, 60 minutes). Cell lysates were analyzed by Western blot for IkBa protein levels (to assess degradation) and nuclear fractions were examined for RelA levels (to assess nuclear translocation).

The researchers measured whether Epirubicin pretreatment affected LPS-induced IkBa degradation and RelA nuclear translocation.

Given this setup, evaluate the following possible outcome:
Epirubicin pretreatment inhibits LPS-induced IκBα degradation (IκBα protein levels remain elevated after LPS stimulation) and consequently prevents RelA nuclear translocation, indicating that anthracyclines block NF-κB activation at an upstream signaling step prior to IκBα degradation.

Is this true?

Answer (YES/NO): NO